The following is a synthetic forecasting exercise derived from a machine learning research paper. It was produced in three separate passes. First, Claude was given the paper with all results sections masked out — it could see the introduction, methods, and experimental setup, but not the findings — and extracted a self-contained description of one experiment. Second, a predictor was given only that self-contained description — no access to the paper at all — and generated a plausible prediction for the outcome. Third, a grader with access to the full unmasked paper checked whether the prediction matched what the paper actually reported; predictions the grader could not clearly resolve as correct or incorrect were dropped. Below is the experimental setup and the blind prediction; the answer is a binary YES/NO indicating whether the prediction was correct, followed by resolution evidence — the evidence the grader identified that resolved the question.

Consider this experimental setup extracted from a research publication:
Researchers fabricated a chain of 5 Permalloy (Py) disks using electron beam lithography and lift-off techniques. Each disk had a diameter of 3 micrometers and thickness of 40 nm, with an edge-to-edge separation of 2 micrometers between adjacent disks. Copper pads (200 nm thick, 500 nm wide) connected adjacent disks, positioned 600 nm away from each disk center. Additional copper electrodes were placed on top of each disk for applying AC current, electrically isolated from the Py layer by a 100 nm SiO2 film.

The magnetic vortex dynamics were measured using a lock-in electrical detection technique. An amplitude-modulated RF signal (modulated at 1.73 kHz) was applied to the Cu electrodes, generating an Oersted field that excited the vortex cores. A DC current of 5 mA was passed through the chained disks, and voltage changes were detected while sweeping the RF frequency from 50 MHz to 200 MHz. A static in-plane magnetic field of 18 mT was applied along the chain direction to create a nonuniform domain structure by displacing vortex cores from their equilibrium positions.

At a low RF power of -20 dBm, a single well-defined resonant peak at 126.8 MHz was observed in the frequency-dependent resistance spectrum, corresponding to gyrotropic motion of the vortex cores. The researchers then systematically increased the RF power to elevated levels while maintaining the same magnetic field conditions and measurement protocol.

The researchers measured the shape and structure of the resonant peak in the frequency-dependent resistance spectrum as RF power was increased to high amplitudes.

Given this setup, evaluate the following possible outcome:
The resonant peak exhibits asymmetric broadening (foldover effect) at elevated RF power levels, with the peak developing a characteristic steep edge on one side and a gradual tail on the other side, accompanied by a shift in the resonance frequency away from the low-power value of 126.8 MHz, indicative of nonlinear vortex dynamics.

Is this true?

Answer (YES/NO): NO